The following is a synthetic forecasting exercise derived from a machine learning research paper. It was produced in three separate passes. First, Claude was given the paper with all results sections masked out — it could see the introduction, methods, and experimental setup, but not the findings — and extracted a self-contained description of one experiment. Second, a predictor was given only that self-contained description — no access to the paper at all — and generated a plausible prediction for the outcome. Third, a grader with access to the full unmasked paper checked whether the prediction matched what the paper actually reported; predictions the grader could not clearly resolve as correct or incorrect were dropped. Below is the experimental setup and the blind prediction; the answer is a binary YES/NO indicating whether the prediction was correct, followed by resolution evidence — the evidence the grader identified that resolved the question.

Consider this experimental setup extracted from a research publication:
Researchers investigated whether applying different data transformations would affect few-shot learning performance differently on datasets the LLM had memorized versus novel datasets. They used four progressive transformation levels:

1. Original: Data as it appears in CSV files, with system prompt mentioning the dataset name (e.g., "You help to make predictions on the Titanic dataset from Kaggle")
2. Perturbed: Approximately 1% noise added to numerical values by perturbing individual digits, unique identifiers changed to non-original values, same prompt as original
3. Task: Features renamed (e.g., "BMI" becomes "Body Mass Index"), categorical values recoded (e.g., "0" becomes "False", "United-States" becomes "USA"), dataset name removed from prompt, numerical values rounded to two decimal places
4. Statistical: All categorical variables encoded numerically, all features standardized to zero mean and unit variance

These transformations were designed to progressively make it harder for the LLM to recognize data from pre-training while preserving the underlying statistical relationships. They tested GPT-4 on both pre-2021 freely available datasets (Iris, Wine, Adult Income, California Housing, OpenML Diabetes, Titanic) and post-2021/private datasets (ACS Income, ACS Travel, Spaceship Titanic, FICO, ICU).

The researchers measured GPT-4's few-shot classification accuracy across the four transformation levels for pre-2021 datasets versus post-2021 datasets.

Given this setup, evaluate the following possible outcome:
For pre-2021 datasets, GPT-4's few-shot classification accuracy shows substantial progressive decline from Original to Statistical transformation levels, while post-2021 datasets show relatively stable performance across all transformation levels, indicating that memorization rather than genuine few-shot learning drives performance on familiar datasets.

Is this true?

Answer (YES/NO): NO